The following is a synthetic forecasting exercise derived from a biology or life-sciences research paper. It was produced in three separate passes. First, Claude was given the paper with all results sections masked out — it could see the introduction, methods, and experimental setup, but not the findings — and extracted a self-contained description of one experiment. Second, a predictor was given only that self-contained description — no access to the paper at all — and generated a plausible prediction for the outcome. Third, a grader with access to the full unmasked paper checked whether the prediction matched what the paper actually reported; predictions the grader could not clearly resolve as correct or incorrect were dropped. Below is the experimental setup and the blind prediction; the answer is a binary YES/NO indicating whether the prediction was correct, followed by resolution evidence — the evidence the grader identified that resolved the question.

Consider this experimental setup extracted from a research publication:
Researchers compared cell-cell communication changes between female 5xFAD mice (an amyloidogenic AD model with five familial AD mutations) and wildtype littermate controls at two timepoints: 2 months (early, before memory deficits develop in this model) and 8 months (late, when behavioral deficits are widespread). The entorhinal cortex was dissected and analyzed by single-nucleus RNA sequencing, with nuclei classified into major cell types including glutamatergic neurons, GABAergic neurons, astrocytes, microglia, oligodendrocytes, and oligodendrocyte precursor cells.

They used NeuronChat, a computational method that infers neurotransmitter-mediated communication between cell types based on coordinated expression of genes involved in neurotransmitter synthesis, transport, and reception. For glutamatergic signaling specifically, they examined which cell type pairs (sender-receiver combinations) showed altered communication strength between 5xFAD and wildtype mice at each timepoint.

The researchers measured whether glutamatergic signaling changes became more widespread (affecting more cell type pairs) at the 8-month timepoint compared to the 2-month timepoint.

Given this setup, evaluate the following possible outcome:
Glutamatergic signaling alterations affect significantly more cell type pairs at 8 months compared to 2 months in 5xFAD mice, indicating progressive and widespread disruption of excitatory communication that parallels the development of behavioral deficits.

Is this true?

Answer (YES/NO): YES